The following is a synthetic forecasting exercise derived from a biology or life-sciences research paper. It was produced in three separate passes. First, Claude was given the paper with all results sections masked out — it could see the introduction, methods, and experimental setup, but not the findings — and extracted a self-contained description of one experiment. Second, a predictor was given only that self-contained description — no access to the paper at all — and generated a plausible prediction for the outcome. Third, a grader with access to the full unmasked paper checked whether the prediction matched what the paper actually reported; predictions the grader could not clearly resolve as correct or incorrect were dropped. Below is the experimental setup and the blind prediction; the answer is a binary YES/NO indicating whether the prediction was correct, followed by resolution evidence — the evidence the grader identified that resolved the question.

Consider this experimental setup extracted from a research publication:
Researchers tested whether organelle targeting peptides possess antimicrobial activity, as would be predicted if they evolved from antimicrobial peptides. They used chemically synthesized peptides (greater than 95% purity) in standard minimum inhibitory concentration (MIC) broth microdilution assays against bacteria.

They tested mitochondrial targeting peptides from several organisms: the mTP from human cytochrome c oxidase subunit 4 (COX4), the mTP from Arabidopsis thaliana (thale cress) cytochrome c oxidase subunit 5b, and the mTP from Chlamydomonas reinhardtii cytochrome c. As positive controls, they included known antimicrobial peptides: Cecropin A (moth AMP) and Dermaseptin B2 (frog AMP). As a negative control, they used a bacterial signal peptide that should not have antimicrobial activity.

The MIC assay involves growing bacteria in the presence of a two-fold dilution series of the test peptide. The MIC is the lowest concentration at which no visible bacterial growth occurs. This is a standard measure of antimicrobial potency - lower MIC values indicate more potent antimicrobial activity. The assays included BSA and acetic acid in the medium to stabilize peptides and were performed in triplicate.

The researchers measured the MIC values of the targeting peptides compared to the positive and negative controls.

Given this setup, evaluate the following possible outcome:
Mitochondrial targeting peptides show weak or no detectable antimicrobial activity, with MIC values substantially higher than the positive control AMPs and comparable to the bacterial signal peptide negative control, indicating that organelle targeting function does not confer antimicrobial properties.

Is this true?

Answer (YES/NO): NO